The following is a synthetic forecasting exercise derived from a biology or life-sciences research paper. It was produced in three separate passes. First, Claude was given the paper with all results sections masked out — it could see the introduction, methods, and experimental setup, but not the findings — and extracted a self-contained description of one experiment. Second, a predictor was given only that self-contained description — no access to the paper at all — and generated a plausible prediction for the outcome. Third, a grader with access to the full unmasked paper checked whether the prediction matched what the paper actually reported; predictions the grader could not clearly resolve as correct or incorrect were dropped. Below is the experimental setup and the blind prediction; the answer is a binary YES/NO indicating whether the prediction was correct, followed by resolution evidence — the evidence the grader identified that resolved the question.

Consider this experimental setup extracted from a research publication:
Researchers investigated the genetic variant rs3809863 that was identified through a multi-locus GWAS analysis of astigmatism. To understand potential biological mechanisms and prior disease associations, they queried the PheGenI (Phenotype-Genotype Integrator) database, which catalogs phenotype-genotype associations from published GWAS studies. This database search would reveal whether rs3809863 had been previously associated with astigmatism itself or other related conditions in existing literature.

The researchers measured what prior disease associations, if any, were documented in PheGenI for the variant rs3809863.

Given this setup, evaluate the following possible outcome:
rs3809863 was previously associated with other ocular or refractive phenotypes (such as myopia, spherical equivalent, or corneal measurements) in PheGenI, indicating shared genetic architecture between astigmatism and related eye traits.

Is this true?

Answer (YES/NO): NO